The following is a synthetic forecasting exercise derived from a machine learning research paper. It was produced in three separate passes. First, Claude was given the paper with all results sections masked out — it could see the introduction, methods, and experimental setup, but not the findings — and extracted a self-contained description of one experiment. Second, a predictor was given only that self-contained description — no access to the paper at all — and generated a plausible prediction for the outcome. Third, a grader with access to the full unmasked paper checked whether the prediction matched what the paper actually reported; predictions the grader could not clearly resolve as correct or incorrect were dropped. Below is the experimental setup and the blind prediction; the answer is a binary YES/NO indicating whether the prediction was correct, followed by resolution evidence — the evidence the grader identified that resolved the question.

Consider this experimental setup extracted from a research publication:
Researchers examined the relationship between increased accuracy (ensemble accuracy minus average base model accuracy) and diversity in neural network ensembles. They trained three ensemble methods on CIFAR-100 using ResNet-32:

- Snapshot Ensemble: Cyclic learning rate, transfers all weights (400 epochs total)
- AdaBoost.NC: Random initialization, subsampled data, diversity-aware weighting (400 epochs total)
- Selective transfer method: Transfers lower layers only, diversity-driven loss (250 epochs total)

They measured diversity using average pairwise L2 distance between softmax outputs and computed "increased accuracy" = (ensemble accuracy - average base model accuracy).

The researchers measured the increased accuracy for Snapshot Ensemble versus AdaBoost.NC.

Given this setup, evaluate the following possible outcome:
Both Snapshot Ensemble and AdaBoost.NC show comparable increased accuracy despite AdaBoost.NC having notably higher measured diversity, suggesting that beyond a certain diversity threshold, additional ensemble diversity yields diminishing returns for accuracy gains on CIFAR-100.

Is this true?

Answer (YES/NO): NO